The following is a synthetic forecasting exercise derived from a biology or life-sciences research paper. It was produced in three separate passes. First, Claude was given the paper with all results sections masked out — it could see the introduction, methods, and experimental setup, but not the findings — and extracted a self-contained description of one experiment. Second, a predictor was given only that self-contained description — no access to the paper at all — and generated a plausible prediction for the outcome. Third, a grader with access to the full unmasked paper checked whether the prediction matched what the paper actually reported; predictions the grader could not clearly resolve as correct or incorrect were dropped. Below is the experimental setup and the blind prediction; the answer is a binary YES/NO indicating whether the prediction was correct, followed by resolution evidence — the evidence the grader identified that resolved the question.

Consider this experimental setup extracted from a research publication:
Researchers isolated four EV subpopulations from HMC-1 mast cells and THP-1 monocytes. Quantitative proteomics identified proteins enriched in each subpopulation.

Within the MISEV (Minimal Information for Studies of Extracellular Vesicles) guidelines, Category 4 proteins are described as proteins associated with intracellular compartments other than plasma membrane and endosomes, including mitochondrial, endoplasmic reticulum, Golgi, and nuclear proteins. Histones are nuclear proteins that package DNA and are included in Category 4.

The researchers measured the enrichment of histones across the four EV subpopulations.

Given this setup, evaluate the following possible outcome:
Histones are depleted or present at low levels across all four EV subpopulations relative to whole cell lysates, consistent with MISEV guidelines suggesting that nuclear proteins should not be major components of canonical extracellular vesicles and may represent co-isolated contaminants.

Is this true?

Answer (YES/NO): NO